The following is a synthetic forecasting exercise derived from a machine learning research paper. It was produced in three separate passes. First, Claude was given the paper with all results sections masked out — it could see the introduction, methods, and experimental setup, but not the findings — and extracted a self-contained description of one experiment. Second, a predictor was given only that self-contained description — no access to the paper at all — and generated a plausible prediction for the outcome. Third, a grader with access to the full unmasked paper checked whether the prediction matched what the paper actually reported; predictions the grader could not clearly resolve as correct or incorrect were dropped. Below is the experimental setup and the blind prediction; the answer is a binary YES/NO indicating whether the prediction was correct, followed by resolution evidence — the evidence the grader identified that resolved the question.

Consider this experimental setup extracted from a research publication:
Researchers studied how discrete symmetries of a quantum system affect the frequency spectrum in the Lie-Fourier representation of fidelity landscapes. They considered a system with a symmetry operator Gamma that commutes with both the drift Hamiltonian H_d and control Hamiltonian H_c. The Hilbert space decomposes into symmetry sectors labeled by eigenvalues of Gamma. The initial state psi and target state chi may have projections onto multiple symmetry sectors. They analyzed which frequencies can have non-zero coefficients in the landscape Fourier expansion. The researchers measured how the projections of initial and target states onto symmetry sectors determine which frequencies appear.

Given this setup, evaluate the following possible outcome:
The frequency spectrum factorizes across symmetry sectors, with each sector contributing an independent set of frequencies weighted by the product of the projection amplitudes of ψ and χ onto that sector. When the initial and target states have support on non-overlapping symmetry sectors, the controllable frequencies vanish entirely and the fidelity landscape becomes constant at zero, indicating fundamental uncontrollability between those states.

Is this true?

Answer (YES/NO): NO